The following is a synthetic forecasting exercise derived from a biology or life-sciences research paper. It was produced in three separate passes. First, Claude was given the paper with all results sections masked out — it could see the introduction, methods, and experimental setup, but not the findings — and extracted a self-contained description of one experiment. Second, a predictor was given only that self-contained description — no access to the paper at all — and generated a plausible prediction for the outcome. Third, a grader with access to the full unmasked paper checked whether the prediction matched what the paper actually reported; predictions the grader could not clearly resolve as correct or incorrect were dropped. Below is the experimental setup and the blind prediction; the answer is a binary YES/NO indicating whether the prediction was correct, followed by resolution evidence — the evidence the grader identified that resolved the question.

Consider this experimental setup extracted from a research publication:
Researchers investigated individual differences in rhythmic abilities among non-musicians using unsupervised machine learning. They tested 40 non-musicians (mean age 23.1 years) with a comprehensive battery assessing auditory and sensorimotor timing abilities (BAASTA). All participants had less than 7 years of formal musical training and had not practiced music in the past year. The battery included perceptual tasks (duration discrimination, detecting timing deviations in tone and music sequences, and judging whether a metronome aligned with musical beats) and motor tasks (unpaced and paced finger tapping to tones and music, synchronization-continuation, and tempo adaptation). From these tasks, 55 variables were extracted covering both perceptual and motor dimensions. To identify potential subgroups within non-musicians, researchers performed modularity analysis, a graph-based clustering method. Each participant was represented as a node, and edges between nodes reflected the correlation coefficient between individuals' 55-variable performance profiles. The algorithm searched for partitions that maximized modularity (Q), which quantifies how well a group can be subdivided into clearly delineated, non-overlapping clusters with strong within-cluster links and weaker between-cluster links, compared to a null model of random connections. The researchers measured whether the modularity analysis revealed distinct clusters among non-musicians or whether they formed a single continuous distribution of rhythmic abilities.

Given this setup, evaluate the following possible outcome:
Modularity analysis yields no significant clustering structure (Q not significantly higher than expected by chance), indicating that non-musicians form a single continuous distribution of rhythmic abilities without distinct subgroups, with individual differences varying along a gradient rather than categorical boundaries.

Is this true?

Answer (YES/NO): NO